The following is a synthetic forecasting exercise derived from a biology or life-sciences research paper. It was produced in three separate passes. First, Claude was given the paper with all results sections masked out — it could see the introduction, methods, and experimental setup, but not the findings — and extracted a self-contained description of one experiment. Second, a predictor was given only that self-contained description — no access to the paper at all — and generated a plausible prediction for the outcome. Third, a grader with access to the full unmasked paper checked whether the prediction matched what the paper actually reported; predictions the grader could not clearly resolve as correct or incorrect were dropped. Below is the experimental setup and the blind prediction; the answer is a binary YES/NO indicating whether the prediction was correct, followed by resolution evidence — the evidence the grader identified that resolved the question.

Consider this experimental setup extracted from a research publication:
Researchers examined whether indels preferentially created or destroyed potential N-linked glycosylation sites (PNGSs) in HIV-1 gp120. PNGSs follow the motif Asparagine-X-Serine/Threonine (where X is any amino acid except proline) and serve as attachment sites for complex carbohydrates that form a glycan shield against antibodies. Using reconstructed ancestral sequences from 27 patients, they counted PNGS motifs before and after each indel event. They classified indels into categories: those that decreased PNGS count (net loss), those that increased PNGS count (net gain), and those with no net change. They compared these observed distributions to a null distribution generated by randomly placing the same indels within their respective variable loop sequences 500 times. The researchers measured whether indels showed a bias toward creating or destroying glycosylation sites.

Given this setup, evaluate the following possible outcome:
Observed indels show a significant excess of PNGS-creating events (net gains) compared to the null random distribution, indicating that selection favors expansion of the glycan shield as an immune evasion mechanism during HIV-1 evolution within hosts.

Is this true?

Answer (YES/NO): NO